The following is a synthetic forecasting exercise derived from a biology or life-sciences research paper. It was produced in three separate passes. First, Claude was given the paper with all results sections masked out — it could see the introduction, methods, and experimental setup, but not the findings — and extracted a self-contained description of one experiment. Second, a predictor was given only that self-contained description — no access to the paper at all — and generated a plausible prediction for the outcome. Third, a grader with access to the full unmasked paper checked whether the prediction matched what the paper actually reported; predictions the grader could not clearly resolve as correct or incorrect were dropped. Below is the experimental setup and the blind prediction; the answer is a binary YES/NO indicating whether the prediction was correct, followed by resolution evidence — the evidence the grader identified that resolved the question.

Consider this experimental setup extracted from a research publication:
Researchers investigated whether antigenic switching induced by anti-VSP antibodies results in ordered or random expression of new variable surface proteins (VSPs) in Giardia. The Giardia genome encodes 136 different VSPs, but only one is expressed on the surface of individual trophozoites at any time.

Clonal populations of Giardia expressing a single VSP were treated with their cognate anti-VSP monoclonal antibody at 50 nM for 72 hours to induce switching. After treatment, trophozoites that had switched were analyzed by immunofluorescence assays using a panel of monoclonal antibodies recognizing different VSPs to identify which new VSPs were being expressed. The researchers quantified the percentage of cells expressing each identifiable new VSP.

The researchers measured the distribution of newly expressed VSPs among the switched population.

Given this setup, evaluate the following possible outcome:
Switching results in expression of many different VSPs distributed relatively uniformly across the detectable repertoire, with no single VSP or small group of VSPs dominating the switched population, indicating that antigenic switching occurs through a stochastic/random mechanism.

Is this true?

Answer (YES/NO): YES